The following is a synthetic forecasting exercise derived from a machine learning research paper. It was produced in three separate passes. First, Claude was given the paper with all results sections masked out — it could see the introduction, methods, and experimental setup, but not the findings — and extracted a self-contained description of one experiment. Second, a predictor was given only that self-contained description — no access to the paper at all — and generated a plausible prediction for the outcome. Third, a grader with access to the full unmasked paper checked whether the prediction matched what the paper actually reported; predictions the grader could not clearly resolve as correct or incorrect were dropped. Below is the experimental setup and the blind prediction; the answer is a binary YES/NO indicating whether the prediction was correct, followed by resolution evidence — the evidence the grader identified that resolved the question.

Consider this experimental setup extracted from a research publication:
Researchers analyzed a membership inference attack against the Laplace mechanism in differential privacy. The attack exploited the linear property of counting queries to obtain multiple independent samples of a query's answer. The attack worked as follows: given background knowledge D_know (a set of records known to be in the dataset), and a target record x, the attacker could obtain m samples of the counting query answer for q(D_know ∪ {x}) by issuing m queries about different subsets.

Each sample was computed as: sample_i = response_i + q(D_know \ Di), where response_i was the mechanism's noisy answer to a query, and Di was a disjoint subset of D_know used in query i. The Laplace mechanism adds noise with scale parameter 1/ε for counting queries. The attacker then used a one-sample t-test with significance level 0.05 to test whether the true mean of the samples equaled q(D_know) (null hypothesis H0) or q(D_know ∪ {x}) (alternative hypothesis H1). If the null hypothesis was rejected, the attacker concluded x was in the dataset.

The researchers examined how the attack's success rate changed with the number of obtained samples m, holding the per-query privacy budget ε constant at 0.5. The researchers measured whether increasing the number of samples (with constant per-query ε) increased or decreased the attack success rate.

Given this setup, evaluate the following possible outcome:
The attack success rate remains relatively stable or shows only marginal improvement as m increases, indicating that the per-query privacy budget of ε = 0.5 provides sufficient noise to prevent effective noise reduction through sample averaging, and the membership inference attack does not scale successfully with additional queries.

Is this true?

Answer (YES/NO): NO